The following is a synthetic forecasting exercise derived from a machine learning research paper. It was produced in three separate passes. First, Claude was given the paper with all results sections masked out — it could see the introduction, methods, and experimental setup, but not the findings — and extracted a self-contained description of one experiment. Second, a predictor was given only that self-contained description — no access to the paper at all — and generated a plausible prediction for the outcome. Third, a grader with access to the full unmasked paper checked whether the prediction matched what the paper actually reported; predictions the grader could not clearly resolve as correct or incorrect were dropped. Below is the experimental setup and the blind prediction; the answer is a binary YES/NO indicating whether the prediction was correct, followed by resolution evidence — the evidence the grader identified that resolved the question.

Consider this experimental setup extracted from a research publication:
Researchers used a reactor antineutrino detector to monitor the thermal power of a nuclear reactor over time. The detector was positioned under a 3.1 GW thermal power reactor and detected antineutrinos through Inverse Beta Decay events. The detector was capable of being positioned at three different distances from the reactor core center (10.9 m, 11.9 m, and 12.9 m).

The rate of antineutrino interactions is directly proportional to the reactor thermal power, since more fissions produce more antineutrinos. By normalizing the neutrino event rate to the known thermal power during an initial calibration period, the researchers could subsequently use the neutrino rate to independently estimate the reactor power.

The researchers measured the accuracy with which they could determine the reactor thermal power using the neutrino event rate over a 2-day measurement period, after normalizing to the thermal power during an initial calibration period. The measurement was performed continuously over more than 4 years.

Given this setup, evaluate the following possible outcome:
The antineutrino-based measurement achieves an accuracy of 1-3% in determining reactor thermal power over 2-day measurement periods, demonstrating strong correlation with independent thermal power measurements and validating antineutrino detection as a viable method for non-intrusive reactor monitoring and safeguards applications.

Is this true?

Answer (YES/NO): YES